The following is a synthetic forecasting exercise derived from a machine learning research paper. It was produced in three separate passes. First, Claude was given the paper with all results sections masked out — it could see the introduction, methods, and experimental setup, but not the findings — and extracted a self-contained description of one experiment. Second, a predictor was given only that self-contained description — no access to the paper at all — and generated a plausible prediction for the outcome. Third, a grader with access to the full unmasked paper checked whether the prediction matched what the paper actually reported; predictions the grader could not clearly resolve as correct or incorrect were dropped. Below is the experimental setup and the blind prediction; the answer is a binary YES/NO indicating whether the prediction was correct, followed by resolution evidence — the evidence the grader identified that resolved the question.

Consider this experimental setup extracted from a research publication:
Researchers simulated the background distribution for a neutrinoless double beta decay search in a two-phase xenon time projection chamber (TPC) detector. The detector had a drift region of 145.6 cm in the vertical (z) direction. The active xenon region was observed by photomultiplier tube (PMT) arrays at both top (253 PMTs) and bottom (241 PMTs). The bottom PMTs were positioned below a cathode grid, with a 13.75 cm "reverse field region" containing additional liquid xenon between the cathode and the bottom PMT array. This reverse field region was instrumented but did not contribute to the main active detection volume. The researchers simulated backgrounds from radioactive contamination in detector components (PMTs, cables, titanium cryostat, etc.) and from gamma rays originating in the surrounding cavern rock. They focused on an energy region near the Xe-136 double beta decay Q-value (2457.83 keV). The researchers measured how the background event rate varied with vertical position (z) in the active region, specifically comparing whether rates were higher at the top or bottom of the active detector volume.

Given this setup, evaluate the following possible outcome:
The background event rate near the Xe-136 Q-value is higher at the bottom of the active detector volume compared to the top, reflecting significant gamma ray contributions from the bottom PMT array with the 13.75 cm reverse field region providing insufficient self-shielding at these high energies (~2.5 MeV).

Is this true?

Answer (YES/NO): NO